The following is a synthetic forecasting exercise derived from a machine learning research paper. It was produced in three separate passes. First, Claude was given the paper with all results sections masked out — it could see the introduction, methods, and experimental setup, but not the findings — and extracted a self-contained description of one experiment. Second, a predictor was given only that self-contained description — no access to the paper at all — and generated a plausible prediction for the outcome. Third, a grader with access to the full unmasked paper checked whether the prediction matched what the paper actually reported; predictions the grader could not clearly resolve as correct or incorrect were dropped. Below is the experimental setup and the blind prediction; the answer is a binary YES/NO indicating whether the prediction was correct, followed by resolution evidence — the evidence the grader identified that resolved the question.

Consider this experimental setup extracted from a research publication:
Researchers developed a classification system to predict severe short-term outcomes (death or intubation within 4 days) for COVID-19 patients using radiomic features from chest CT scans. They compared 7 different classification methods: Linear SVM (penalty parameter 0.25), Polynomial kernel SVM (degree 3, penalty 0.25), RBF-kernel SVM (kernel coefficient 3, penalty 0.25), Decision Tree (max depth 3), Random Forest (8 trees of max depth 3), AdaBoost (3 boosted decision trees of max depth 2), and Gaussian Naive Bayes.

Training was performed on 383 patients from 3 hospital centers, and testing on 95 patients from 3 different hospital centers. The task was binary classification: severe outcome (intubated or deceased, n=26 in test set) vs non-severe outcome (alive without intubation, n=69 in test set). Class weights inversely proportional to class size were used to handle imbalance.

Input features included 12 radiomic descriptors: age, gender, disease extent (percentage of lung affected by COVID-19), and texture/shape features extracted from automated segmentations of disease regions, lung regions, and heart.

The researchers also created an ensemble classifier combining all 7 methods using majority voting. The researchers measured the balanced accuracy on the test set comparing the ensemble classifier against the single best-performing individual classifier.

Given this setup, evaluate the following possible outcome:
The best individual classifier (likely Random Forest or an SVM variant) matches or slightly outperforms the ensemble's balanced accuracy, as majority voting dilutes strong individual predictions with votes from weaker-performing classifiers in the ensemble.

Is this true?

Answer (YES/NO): NO